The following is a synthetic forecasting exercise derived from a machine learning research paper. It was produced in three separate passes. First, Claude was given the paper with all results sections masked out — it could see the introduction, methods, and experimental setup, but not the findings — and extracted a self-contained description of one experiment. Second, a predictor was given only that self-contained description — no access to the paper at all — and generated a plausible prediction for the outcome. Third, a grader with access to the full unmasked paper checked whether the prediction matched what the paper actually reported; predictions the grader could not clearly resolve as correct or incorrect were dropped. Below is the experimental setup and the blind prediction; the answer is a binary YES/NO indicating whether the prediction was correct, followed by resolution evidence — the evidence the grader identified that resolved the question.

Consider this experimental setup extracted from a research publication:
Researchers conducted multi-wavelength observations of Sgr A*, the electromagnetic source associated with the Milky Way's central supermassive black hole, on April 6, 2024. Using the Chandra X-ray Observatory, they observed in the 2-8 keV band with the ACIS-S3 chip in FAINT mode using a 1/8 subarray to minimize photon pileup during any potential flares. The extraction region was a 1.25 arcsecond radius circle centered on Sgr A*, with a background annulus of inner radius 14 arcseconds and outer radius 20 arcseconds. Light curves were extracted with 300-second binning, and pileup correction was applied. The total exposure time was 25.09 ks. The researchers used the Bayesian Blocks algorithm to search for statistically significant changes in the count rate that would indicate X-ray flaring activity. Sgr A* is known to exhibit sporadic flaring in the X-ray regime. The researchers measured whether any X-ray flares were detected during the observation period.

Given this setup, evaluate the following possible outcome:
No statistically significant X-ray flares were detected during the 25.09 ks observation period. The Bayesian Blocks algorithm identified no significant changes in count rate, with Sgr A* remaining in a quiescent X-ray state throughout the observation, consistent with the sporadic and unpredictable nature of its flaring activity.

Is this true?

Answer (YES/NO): YES